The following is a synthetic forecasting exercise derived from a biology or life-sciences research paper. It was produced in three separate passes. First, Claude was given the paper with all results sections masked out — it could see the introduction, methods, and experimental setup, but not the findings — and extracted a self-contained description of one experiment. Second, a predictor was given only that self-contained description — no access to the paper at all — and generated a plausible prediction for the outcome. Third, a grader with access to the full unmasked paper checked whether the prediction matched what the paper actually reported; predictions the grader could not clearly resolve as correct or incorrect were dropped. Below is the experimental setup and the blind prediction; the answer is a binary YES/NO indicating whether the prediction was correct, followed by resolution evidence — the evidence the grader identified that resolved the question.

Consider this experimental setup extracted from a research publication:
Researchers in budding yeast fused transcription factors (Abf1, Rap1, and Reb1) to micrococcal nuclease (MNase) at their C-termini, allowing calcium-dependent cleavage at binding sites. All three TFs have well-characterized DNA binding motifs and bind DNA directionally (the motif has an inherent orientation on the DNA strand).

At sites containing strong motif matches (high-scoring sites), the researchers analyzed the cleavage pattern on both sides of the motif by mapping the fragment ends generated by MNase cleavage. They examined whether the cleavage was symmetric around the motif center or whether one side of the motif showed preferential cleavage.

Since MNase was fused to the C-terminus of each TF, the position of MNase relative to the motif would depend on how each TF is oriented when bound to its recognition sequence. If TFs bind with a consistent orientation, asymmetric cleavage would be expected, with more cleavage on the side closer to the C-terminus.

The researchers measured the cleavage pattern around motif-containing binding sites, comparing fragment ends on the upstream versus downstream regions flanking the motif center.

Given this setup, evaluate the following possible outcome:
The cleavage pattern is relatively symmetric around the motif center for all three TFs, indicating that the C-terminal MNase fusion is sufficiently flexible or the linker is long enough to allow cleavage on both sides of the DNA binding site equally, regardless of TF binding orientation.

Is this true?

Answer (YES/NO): NO